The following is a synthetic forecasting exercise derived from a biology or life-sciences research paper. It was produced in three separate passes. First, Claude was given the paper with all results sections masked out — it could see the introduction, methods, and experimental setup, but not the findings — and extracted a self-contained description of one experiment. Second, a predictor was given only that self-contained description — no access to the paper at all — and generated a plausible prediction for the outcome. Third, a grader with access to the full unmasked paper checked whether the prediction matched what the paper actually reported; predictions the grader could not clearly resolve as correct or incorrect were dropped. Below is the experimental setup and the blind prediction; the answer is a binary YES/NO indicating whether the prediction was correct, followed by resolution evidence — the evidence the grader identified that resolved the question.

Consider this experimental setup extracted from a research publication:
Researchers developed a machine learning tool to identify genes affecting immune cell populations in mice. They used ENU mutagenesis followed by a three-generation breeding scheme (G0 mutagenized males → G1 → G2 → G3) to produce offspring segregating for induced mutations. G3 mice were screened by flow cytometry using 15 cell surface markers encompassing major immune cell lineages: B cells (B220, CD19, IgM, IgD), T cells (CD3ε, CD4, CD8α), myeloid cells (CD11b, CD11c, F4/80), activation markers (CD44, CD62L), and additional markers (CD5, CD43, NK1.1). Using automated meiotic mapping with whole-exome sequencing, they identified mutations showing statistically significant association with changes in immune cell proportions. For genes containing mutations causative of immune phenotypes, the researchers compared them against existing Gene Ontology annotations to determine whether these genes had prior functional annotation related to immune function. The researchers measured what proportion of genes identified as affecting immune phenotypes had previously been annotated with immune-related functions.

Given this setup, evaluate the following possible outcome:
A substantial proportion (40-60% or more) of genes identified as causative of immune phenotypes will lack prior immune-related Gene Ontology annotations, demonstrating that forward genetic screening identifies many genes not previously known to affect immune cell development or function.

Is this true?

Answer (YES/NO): YES